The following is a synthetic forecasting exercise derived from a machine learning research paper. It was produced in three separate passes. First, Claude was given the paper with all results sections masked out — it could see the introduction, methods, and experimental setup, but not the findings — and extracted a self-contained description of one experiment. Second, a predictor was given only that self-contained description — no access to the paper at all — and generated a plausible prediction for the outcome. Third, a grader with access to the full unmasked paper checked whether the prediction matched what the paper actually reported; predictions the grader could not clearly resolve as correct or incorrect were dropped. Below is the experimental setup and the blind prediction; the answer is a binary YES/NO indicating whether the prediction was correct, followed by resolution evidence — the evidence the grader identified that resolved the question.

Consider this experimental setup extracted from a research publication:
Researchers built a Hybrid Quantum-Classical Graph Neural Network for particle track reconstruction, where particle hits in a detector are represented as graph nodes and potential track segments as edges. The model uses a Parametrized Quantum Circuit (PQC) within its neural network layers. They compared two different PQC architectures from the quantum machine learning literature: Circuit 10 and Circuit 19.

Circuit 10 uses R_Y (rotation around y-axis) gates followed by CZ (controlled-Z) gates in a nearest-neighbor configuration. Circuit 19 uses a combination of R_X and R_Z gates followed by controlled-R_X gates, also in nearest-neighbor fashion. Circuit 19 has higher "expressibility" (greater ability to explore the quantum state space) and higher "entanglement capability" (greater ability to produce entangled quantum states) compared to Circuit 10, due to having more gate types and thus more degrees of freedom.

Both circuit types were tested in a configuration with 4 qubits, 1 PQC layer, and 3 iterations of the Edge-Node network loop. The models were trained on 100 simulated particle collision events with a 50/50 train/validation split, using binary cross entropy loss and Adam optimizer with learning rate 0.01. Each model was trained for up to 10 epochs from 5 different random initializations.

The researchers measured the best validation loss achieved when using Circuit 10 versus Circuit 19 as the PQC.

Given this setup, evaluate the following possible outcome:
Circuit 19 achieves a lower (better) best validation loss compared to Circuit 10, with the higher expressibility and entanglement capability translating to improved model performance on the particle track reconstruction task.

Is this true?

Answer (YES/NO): NO